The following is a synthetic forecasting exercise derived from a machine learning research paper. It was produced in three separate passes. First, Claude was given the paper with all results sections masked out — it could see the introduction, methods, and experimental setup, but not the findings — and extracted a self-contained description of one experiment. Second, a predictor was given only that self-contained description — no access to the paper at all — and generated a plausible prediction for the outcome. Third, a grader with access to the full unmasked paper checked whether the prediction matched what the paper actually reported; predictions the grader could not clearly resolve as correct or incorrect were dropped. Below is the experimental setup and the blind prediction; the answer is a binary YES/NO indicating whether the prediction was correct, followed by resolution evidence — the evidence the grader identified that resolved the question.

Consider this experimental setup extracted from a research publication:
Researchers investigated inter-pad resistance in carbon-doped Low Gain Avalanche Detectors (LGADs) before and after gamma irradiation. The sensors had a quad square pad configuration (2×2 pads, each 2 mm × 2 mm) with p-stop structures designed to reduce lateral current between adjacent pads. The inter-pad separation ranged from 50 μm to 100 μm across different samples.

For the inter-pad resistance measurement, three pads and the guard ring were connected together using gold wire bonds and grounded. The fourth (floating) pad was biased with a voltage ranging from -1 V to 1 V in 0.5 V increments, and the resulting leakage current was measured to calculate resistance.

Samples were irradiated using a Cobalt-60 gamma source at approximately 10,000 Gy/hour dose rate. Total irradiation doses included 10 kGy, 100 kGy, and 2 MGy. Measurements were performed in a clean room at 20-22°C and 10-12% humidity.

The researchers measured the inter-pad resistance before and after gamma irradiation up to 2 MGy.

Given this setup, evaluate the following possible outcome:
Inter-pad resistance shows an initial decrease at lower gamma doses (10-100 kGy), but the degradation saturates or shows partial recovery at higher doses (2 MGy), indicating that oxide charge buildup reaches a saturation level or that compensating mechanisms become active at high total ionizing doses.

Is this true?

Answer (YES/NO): NO